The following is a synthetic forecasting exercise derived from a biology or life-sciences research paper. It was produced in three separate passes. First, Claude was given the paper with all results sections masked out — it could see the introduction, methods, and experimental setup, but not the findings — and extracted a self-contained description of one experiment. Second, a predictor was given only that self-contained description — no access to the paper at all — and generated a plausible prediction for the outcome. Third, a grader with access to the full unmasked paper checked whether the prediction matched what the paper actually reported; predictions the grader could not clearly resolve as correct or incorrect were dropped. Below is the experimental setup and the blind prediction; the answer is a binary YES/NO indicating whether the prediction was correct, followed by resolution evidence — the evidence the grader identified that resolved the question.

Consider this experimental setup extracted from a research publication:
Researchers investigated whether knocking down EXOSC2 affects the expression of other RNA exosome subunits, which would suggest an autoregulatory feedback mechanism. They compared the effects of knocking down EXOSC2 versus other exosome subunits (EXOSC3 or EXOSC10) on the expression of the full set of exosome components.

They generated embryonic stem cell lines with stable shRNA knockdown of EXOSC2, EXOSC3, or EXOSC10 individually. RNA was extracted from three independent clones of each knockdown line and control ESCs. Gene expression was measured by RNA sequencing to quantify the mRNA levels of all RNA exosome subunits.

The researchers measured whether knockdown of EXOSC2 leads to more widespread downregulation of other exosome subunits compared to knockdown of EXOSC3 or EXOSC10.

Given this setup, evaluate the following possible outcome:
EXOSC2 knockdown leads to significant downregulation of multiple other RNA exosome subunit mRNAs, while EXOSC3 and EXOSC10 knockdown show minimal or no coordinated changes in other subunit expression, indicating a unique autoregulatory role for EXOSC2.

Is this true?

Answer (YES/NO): NO